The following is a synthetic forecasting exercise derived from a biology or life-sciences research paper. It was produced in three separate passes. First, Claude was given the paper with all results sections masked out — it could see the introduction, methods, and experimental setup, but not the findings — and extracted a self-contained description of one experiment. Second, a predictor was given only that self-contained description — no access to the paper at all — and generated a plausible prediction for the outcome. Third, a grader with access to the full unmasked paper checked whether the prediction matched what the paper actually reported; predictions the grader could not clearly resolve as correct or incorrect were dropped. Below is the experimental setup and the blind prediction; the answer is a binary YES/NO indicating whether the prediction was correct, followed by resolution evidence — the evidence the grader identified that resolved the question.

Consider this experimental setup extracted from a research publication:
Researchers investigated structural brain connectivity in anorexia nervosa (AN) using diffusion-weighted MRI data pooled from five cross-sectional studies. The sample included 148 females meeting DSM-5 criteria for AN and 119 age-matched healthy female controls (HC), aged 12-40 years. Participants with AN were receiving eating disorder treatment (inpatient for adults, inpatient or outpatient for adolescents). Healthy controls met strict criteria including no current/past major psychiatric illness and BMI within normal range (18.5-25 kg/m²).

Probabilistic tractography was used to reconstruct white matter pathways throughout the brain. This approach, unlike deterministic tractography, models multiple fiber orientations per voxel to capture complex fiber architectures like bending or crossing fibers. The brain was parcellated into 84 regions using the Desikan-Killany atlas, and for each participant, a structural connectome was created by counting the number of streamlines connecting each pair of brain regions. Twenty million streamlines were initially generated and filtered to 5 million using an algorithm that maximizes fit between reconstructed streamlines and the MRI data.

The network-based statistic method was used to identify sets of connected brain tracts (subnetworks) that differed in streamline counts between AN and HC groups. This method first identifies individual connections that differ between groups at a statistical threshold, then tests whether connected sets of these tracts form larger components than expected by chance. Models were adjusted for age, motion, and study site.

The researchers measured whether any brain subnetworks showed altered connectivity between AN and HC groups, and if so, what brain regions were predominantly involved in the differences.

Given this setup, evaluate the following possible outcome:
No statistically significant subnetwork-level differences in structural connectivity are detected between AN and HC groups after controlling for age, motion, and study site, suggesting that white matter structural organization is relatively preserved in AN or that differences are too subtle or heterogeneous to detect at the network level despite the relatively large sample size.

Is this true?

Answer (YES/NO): NO